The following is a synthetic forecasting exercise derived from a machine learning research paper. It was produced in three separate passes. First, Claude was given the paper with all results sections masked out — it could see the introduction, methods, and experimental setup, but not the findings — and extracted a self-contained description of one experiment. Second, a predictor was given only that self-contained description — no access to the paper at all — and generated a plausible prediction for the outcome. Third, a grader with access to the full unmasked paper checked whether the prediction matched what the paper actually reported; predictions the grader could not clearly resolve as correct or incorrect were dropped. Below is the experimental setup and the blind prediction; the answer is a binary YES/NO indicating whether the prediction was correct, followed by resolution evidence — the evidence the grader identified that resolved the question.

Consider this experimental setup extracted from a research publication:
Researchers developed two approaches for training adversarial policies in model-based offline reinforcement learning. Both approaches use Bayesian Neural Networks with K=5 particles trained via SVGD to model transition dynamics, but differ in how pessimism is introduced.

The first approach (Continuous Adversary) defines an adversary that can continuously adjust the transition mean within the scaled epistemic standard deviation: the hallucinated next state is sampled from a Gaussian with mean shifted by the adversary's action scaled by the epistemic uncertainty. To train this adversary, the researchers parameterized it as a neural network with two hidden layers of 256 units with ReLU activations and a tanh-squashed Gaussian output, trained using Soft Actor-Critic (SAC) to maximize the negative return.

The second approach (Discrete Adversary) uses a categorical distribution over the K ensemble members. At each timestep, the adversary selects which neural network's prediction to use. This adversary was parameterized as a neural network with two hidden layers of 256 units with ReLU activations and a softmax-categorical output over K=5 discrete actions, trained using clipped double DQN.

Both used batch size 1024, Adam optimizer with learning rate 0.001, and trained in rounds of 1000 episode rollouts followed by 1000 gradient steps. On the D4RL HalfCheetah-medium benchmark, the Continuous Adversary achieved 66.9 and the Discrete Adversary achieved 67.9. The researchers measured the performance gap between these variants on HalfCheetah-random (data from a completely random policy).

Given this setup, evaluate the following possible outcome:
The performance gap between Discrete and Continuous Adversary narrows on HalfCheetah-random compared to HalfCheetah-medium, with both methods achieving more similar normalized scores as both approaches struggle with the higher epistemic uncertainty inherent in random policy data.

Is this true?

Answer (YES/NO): NO